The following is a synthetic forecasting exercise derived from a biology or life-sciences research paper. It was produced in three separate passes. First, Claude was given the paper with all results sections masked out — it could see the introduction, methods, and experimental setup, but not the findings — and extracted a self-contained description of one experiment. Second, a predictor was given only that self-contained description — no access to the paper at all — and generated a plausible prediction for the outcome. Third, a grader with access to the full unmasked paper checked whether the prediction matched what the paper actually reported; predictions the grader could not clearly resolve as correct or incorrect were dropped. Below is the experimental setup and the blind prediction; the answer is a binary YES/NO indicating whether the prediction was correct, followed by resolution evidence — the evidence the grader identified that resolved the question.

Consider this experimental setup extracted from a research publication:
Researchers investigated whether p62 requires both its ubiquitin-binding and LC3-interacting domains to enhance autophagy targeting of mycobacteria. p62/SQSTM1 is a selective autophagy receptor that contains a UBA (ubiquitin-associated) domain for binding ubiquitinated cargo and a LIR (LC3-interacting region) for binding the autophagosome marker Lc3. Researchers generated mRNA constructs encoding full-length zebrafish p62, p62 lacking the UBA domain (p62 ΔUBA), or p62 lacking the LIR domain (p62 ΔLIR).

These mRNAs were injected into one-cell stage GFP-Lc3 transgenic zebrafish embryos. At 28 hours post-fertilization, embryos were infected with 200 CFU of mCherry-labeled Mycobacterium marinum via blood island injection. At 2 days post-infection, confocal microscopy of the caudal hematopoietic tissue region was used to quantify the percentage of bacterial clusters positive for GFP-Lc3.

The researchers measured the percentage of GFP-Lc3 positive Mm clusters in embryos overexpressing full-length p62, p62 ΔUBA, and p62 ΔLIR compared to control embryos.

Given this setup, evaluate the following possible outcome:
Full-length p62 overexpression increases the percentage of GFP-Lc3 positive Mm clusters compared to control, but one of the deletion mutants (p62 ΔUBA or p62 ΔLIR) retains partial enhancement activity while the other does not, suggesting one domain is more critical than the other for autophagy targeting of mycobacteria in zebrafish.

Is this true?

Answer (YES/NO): NO